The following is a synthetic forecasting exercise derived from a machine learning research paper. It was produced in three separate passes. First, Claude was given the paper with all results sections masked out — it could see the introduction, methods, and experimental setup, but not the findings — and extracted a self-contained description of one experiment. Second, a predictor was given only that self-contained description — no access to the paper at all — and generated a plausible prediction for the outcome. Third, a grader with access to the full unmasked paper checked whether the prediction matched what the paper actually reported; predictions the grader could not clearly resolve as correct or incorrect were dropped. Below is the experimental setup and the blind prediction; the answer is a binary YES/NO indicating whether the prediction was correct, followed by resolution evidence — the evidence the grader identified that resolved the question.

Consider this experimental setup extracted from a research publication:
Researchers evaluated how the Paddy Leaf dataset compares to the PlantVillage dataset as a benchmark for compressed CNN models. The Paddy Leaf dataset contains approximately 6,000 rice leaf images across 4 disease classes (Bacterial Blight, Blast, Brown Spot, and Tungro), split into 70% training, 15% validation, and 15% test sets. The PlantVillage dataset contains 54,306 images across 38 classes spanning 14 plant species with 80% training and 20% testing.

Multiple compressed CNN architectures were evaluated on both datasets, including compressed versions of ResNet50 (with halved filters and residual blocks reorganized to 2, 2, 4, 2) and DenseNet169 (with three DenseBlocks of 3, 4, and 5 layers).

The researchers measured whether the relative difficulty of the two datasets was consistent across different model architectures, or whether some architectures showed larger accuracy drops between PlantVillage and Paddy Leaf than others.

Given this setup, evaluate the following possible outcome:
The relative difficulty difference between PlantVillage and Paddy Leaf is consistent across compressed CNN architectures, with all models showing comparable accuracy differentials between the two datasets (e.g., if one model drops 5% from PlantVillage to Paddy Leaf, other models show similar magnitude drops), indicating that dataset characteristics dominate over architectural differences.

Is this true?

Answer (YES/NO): NO